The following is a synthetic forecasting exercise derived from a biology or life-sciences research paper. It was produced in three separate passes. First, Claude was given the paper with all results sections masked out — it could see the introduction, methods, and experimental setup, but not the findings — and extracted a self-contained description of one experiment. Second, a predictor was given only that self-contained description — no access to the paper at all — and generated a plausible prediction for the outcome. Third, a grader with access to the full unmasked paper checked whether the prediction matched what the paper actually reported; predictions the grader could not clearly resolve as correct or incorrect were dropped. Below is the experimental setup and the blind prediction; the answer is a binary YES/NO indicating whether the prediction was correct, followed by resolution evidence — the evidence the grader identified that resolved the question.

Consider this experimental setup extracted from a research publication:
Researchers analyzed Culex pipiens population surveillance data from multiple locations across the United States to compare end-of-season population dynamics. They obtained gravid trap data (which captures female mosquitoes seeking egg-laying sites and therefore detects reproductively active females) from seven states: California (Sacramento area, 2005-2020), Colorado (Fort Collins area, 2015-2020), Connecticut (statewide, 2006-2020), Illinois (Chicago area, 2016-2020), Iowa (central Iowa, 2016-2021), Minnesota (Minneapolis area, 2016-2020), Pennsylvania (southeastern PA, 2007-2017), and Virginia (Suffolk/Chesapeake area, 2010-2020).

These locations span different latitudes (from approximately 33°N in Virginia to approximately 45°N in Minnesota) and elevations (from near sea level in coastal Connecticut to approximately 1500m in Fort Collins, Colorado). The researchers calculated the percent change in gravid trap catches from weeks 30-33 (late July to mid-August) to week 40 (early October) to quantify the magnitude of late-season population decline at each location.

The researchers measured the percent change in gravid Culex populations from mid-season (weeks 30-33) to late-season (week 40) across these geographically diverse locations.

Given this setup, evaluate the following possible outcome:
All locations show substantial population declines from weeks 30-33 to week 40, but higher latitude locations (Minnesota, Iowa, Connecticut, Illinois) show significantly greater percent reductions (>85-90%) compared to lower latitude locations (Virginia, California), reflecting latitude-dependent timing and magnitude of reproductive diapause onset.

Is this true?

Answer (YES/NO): NO